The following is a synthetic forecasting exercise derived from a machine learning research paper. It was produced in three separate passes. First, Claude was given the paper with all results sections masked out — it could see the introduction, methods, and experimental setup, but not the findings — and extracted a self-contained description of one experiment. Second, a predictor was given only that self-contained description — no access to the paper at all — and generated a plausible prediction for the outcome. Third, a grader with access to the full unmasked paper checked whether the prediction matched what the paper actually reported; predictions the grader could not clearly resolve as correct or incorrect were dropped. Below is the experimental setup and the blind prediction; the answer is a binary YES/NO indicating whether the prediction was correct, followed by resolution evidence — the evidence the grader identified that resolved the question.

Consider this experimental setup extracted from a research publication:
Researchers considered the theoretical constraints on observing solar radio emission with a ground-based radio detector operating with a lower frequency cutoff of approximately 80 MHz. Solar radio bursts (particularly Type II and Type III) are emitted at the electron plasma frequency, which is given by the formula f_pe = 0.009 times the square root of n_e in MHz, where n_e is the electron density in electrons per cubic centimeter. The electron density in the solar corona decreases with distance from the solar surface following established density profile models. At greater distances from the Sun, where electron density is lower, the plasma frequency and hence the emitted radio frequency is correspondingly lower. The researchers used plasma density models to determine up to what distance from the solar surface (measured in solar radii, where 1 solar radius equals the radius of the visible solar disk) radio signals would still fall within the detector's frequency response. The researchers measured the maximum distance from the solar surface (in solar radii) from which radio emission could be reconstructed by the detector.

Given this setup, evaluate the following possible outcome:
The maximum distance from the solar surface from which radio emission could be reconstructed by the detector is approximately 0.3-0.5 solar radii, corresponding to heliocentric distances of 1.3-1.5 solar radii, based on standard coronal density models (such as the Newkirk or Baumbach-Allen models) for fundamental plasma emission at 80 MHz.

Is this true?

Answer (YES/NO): YES